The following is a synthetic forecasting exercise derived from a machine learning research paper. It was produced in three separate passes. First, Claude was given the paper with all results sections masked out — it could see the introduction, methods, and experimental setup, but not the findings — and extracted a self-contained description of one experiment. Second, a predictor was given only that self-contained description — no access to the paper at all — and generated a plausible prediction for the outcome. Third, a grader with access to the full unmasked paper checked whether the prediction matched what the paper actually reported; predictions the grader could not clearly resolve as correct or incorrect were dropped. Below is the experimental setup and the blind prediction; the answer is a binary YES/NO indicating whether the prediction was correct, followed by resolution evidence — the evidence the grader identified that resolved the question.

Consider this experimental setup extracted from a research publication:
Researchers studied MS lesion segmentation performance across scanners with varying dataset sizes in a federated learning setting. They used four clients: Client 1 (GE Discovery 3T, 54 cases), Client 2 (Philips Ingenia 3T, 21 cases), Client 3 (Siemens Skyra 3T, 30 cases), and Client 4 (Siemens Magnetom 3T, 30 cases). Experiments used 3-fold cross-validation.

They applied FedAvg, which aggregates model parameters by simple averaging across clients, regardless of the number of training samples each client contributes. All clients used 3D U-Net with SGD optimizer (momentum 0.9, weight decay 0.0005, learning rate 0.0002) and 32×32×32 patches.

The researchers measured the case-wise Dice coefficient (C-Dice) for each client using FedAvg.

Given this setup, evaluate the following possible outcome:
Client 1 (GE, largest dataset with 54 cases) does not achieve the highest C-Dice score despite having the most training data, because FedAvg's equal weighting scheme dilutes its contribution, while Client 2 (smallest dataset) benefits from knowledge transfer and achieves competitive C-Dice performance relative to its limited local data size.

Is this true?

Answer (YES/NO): YES